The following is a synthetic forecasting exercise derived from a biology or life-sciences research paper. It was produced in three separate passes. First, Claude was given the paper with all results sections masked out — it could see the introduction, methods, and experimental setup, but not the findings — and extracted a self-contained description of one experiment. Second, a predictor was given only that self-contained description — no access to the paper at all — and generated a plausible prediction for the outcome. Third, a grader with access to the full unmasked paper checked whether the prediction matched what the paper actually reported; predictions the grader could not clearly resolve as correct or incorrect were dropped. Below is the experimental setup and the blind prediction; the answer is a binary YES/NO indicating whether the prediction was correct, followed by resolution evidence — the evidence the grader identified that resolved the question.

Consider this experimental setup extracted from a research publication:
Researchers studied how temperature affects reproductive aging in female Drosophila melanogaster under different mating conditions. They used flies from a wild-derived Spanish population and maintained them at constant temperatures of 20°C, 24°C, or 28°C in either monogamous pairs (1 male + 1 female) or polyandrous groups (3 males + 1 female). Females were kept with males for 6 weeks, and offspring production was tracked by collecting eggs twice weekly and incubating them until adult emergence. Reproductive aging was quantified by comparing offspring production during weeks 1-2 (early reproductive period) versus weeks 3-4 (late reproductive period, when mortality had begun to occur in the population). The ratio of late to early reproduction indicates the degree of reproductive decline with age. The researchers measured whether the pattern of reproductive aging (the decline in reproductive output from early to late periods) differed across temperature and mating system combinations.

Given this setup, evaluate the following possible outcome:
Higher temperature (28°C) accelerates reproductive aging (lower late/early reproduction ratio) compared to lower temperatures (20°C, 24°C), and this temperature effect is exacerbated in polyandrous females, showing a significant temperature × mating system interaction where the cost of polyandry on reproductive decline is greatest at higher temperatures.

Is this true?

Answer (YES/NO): NO